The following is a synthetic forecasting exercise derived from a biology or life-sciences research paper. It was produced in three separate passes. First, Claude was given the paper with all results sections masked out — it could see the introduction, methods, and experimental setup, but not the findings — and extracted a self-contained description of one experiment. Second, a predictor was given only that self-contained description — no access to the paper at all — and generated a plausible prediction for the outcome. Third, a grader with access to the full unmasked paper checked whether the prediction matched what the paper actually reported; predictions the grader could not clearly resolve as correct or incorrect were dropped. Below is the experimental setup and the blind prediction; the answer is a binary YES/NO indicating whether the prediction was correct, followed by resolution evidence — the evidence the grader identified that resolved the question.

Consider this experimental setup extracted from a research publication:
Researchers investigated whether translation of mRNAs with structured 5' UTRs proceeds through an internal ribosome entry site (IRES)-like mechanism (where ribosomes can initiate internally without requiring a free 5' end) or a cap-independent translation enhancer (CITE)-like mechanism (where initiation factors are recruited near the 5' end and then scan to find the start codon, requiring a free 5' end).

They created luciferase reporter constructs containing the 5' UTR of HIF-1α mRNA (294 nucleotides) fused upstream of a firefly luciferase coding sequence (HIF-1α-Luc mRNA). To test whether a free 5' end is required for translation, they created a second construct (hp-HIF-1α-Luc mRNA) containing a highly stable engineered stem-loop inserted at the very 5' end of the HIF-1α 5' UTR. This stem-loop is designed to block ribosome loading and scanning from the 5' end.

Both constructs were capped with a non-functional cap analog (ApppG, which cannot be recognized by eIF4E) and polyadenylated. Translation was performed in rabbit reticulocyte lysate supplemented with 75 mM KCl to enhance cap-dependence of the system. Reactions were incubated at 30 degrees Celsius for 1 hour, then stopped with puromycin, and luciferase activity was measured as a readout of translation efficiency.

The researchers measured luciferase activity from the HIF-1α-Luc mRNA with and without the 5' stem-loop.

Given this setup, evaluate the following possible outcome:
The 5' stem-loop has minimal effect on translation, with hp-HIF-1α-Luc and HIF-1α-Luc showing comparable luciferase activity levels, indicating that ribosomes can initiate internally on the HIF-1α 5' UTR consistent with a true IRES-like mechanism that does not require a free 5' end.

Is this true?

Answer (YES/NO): NO